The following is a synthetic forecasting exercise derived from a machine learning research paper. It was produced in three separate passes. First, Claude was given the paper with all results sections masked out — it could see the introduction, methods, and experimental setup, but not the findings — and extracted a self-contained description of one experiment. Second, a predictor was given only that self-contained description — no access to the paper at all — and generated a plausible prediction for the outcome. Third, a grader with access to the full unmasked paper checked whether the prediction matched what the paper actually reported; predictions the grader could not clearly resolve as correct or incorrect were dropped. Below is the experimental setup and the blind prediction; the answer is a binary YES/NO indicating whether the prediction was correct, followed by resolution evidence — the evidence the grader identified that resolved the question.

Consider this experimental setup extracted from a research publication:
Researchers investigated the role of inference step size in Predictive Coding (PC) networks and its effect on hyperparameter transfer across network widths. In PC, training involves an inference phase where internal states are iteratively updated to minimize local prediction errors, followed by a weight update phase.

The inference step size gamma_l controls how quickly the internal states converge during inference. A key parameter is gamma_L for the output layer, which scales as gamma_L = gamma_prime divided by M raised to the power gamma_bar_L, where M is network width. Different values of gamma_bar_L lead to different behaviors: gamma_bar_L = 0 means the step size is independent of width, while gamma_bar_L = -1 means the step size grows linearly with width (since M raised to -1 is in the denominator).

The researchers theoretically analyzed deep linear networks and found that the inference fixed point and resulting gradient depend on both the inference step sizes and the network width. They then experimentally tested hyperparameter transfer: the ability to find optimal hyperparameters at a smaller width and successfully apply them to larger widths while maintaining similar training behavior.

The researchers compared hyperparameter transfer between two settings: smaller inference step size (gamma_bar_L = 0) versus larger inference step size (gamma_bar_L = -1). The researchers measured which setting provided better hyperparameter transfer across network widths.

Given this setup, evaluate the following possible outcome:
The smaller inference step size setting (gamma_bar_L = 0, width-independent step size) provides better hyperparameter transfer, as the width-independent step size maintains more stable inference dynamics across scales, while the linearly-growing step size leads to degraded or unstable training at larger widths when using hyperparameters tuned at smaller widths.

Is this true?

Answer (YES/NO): NO